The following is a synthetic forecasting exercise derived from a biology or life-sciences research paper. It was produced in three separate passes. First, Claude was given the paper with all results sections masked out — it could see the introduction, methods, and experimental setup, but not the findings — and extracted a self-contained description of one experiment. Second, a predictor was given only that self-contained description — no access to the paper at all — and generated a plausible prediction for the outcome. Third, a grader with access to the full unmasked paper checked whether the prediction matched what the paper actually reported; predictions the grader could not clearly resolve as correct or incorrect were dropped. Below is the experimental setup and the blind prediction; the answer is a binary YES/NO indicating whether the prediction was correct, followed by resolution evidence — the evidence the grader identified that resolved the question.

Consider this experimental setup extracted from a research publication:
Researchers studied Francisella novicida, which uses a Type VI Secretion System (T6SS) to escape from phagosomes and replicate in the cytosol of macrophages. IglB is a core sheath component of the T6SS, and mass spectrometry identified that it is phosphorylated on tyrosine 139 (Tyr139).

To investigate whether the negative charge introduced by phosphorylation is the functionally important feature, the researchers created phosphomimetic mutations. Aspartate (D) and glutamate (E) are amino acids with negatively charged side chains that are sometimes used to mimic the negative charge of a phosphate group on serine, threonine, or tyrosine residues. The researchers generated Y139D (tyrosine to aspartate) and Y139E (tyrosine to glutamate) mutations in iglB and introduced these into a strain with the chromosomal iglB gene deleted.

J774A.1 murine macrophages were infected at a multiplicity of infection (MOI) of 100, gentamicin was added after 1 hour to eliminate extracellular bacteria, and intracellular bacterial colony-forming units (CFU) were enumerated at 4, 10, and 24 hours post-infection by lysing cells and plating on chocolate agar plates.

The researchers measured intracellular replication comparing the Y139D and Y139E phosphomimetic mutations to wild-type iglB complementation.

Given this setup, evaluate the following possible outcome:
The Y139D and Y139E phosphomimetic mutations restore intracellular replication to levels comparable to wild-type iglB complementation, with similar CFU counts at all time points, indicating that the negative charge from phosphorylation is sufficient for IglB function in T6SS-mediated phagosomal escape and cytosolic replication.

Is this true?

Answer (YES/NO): NO